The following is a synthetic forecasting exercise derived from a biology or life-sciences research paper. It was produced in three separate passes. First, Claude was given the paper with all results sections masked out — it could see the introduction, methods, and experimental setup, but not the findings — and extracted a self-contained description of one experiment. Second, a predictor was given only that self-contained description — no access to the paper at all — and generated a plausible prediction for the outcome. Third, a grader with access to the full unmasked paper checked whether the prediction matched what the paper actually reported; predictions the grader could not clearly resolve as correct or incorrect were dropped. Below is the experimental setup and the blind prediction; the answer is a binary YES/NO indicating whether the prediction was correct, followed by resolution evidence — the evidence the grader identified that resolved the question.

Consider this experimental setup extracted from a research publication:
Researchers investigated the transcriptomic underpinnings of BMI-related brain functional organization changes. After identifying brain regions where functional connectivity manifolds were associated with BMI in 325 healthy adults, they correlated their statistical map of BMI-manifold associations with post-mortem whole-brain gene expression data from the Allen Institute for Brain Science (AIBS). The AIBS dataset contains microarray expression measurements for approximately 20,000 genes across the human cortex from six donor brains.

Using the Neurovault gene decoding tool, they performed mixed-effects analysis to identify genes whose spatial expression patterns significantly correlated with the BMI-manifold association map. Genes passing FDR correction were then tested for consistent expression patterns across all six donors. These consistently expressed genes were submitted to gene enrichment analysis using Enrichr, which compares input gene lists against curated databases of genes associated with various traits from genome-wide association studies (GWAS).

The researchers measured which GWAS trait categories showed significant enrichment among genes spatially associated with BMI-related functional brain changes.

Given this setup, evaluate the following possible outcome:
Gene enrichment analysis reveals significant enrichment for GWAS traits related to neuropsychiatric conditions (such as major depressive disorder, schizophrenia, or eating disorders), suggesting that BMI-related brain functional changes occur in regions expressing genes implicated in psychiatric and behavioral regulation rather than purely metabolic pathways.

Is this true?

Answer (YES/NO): NO